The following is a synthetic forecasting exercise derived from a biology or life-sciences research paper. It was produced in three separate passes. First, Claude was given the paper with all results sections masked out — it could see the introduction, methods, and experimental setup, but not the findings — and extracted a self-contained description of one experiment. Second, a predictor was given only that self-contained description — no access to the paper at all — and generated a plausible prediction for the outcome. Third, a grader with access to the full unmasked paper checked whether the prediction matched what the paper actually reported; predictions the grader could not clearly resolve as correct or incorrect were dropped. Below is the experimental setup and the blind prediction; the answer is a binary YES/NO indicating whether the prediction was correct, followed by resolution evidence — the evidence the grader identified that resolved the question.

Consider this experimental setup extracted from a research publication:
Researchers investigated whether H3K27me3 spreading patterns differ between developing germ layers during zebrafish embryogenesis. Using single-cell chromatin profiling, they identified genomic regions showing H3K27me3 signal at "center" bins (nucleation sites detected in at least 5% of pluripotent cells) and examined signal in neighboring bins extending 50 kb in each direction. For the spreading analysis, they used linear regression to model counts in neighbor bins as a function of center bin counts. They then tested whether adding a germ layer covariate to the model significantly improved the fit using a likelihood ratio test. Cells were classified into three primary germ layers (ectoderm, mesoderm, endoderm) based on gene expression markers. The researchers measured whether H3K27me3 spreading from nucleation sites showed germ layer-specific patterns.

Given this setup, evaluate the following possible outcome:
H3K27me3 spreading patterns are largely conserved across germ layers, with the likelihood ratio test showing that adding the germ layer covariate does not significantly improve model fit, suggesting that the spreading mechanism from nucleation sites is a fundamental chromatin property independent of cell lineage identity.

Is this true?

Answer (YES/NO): YES